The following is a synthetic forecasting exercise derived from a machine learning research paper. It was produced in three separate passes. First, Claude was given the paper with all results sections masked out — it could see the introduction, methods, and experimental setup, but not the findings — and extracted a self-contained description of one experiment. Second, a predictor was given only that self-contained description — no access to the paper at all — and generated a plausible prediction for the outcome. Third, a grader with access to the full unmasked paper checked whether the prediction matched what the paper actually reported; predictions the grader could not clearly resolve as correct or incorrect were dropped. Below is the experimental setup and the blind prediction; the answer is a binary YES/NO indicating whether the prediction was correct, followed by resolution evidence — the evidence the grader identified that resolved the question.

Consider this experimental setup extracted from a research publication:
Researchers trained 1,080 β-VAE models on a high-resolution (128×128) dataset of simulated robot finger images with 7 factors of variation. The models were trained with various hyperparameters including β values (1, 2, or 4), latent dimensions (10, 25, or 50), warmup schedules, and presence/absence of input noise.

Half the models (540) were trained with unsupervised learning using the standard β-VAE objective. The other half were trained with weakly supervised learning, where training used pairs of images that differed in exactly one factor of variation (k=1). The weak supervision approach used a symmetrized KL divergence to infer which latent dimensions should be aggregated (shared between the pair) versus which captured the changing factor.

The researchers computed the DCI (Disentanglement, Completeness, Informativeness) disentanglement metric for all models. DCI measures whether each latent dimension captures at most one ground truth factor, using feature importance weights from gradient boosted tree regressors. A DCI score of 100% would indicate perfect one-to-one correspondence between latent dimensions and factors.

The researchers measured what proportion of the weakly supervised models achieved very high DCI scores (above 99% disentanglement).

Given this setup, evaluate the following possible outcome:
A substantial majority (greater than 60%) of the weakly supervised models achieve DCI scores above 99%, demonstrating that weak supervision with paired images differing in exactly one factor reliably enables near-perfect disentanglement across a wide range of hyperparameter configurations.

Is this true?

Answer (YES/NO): NO